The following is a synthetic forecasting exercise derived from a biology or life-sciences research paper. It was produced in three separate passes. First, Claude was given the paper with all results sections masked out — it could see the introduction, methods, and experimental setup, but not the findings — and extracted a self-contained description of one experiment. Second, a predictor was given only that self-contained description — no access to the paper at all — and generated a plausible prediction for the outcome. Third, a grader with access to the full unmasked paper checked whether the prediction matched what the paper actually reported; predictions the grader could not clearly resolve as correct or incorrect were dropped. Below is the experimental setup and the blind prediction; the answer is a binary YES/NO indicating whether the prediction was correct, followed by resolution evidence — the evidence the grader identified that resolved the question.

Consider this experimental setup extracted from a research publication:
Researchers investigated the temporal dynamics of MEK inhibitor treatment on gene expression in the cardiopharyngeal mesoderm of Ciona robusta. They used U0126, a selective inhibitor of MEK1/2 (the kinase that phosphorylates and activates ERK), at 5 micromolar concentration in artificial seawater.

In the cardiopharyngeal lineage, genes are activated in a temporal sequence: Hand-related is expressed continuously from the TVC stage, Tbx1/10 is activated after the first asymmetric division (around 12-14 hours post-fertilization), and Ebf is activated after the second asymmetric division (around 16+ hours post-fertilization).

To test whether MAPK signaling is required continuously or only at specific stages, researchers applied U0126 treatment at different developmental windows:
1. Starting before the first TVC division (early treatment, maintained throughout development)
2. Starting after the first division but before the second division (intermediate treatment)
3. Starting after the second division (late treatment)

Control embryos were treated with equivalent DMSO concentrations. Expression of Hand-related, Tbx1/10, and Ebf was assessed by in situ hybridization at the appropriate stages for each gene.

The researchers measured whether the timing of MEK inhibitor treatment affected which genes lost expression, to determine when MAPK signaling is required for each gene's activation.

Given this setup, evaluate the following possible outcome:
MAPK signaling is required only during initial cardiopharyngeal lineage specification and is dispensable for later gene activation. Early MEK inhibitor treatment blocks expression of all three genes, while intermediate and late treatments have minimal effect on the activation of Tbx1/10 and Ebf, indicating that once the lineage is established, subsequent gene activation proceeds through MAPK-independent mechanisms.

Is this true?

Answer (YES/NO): NO